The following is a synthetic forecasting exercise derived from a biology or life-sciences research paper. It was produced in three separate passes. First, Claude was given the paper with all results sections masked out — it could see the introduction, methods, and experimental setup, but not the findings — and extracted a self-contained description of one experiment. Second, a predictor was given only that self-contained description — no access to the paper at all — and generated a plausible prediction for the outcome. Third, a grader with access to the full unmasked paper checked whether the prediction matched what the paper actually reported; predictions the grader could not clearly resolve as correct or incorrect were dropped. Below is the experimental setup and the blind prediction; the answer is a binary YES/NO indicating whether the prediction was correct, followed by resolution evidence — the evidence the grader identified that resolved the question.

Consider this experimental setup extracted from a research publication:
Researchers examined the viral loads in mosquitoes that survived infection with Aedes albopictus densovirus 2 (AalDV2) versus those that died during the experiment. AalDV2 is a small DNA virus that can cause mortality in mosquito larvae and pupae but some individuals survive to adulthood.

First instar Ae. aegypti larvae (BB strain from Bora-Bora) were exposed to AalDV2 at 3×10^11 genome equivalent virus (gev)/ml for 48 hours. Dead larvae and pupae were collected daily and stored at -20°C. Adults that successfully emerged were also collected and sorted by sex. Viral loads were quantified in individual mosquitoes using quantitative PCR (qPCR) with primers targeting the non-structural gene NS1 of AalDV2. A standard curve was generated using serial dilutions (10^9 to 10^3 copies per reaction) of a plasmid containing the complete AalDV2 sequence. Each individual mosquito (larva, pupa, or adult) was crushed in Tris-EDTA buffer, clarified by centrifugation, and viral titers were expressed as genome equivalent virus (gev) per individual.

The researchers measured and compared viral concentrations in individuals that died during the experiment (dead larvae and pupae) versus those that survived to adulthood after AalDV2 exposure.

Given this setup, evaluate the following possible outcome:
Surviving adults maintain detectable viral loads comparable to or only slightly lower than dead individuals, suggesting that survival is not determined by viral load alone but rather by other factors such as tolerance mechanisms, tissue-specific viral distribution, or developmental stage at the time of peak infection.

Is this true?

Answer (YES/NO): NO